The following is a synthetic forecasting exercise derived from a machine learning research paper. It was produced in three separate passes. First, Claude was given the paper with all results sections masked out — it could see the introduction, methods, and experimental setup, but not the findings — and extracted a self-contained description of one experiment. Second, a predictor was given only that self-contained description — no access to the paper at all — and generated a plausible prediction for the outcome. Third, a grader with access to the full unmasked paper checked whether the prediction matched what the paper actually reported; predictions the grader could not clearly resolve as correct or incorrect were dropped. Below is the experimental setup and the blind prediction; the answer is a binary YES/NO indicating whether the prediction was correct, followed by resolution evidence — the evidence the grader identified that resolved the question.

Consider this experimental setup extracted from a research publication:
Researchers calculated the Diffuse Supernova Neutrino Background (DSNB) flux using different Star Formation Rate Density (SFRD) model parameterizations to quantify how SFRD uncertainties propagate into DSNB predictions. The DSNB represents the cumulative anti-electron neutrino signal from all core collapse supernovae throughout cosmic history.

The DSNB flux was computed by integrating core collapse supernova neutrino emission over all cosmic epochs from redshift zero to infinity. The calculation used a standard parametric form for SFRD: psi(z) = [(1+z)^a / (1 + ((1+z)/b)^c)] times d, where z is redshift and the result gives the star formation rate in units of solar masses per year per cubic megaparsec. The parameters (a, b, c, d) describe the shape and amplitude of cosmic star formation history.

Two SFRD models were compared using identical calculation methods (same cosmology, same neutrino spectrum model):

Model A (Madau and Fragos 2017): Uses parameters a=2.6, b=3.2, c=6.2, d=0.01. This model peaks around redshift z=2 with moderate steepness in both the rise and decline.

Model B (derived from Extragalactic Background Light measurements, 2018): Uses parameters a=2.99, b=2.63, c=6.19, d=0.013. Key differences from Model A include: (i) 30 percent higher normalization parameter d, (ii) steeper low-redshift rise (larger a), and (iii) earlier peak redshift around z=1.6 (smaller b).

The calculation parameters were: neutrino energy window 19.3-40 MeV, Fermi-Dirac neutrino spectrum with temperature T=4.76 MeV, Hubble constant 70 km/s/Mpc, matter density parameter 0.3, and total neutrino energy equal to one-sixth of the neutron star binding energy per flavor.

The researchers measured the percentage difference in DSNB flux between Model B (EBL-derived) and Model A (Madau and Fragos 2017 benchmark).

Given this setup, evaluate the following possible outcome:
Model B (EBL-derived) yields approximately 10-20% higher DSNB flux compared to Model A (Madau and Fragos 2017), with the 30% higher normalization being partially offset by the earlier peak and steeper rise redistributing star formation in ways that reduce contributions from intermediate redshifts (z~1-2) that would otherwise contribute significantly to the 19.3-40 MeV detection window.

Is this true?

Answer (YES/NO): NO